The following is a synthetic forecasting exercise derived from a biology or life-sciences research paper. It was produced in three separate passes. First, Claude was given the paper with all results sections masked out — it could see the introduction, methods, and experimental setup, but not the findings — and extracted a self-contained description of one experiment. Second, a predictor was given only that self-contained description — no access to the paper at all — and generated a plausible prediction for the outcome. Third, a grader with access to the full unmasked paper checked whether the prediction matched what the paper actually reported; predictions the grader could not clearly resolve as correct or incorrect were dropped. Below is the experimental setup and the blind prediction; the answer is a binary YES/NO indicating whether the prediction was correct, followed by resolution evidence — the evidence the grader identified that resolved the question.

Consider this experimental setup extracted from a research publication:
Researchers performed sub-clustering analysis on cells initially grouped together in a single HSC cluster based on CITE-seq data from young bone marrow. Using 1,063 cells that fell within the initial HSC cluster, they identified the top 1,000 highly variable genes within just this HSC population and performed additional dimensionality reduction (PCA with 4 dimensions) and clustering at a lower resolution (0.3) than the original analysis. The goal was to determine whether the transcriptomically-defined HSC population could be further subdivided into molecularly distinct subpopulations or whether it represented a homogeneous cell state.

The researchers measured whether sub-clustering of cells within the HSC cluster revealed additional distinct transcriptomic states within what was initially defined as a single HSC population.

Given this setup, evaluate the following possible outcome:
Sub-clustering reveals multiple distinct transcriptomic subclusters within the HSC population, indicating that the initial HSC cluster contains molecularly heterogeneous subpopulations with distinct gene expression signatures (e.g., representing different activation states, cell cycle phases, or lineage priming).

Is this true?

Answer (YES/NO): YES